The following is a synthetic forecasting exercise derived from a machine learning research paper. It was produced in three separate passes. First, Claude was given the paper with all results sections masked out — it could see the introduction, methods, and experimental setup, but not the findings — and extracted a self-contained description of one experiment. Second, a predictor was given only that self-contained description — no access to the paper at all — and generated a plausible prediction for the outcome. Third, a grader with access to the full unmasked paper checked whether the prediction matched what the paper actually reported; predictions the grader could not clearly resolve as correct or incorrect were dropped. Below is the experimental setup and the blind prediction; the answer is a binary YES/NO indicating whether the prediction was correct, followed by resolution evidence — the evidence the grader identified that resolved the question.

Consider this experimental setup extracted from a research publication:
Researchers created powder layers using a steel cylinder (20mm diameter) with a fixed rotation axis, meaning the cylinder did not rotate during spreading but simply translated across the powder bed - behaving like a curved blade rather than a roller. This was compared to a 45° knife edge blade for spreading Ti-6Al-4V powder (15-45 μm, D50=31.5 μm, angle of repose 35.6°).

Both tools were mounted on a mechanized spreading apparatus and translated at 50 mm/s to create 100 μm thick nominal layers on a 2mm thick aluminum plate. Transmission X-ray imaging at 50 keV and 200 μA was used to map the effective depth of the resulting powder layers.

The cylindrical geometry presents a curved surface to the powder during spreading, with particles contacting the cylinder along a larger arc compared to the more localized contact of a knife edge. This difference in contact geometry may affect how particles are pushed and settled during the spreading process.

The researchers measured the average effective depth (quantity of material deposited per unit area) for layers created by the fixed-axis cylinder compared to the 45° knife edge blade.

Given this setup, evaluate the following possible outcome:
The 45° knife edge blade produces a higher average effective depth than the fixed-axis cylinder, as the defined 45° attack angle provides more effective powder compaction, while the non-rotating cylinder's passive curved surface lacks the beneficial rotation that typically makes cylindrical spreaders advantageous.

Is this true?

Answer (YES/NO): NO